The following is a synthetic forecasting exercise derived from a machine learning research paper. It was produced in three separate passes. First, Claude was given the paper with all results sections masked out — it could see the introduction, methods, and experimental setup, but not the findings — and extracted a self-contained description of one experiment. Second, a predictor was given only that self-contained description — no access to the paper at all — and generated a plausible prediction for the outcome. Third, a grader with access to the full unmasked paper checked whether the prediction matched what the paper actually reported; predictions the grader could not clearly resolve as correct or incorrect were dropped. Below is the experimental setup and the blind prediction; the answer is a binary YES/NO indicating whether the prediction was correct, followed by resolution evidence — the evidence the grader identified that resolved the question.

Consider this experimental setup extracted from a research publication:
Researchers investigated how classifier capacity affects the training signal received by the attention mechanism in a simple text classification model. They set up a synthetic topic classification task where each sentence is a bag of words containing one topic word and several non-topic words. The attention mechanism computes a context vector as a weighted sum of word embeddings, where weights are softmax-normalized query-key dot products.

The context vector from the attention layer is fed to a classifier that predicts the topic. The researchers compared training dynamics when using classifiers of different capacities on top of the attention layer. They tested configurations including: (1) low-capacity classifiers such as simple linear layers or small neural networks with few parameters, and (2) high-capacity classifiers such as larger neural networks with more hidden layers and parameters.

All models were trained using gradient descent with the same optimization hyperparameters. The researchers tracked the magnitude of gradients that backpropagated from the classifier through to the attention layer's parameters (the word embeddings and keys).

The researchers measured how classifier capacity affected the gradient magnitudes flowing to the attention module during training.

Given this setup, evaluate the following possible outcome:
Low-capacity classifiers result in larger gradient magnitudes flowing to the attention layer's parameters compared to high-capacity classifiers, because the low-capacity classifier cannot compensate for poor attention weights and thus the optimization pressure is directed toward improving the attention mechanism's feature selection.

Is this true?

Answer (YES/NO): YES